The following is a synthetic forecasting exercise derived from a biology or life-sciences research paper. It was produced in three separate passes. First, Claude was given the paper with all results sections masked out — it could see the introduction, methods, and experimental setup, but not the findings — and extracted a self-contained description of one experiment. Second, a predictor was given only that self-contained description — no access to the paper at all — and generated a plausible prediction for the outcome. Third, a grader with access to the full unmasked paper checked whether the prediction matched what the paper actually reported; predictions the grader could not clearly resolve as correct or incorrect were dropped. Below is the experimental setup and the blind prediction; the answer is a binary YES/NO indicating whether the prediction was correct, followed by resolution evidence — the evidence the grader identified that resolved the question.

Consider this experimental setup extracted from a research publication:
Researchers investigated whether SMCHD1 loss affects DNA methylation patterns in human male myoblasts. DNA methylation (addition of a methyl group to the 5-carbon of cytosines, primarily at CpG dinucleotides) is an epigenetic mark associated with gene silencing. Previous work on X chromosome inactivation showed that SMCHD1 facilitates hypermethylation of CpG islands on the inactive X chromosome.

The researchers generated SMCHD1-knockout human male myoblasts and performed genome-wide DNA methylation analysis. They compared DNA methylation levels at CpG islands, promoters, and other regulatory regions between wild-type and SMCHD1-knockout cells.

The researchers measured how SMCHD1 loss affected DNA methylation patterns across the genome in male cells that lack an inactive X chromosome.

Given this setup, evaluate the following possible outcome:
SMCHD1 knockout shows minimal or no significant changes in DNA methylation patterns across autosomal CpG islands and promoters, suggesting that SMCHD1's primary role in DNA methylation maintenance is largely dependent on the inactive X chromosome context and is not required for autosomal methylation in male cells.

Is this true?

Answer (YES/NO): NO